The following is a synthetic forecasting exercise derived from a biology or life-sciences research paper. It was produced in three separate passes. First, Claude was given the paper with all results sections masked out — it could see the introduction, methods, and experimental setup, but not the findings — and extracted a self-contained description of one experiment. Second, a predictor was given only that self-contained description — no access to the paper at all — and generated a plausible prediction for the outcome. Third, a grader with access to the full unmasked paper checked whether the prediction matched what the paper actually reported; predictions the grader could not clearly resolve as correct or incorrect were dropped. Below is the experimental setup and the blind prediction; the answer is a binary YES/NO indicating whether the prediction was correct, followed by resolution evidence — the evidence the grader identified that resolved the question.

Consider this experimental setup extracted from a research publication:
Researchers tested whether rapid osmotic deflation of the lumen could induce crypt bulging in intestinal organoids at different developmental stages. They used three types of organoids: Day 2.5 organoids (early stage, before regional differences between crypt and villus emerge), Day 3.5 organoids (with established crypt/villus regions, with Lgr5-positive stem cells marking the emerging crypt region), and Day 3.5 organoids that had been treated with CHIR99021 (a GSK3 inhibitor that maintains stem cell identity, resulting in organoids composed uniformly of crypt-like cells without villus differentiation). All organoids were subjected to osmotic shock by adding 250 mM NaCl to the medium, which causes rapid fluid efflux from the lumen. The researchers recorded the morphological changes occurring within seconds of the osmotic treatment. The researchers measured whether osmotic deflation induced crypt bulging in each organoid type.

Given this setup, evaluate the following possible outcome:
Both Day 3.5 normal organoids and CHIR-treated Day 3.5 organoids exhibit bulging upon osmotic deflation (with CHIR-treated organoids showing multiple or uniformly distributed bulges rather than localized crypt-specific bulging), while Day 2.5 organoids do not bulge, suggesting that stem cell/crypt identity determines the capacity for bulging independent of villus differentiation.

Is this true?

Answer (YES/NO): NO